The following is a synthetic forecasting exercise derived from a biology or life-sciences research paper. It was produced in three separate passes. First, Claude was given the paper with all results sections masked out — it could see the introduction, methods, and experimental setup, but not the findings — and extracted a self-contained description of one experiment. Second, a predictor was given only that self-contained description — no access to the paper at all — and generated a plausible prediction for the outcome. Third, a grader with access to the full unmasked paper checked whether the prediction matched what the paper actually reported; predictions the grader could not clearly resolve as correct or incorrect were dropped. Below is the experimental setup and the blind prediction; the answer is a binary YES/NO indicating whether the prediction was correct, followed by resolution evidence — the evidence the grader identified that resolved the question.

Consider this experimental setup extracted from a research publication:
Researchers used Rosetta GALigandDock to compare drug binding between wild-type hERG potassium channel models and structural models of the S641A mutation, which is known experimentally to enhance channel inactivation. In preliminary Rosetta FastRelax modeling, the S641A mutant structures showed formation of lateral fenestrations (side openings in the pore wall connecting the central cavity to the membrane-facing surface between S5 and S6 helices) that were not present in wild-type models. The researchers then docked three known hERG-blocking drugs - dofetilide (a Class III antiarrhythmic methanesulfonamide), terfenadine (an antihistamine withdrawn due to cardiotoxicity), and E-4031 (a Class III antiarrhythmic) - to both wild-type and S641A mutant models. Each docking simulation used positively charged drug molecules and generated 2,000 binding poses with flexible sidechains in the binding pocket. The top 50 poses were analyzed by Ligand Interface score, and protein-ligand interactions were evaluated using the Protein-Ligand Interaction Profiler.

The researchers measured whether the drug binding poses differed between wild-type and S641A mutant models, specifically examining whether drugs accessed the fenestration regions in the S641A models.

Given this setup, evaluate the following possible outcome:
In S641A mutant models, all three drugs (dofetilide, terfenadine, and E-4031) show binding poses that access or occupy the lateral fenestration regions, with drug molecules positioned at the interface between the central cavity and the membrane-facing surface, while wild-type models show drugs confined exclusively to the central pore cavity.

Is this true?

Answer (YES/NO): NO